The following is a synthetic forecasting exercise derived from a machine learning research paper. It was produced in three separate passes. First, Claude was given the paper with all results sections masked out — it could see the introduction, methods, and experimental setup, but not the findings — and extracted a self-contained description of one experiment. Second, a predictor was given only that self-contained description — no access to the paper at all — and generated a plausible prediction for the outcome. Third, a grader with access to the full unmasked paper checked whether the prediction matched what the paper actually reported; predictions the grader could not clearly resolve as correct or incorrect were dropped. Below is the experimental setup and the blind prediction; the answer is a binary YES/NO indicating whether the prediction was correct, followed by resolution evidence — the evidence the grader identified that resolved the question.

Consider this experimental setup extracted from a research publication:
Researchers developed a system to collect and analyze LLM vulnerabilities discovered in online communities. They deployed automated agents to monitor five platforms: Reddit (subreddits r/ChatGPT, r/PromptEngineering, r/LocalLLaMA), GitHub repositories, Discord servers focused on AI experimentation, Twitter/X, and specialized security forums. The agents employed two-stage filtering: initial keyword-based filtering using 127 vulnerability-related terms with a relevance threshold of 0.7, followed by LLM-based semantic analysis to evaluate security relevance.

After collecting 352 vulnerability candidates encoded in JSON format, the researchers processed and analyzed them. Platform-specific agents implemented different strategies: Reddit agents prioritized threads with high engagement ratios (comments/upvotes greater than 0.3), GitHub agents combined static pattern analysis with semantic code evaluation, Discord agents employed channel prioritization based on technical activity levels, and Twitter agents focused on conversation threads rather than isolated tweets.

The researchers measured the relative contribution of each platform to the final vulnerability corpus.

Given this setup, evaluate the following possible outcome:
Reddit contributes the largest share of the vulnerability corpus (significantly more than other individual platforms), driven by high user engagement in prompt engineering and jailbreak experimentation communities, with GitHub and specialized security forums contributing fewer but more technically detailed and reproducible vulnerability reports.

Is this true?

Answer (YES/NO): NO